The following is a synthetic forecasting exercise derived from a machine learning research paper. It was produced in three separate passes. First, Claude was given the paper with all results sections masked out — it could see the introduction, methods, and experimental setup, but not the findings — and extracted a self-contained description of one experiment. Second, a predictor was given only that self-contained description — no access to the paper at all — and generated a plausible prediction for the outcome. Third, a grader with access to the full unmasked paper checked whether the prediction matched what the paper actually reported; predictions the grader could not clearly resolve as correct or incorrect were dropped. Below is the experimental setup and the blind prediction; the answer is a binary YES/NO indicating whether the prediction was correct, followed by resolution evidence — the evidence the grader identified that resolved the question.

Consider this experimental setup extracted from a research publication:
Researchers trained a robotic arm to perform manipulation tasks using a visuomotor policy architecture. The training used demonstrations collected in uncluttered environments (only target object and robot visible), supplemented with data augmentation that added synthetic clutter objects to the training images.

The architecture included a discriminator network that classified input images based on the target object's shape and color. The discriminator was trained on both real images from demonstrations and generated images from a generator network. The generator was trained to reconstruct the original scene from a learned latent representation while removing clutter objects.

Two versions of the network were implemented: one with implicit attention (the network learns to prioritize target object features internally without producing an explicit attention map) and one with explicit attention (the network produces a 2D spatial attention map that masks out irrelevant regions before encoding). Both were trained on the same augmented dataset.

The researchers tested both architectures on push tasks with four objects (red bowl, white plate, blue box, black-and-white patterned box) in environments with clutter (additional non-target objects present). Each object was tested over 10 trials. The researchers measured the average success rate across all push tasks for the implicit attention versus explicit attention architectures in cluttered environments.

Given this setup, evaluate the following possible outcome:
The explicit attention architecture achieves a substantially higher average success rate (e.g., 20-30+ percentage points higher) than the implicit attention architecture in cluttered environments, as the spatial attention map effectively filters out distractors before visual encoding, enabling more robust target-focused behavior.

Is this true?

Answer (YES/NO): YES